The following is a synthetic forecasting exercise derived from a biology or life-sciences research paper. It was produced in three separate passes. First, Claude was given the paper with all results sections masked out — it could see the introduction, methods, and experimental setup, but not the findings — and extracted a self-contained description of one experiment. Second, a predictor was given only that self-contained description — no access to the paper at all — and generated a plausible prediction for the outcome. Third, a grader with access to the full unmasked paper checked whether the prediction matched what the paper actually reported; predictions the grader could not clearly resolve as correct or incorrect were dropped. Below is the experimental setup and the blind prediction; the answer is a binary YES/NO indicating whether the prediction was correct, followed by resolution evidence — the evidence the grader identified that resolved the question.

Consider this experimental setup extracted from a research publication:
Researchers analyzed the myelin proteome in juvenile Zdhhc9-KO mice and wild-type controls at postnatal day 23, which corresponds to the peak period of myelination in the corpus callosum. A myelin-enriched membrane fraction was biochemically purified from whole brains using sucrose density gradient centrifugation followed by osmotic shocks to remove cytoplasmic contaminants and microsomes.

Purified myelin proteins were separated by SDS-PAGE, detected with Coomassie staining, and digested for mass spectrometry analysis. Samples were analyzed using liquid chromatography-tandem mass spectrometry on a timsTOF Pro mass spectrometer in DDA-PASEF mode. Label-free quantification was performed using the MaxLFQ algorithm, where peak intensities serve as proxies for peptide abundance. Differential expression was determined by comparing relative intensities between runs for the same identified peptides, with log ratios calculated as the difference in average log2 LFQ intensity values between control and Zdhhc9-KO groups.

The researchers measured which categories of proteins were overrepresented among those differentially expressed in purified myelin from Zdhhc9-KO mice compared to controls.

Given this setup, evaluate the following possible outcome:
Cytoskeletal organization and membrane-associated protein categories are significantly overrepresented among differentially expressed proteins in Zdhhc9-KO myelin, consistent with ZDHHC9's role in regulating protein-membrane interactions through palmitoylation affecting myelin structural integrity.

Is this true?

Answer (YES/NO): NO